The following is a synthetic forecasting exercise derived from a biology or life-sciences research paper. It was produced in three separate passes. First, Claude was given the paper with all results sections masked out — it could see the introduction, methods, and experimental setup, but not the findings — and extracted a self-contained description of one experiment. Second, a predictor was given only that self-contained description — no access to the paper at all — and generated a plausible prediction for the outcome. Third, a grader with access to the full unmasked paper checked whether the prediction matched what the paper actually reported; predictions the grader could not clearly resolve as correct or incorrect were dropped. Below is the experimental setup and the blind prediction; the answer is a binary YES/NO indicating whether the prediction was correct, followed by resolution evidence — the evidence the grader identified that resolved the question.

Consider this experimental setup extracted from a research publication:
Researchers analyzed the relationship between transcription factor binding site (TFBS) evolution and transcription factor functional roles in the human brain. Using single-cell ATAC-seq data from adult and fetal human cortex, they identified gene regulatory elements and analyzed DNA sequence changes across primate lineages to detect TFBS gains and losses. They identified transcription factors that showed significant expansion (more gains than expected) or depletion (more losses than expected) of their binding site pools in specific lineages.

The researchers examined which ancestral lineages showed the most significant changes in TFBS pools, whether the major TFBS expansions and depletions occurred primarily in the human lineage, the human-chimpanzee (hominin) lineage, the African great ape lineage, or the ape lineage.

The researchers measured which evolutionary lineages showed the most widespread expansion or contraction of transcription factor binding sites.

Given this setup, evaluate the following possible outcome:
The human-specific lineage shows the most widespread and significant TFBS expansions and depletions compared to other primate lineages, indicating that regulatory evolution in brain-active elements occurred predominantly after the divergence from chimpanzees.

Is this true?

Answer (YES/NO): NO